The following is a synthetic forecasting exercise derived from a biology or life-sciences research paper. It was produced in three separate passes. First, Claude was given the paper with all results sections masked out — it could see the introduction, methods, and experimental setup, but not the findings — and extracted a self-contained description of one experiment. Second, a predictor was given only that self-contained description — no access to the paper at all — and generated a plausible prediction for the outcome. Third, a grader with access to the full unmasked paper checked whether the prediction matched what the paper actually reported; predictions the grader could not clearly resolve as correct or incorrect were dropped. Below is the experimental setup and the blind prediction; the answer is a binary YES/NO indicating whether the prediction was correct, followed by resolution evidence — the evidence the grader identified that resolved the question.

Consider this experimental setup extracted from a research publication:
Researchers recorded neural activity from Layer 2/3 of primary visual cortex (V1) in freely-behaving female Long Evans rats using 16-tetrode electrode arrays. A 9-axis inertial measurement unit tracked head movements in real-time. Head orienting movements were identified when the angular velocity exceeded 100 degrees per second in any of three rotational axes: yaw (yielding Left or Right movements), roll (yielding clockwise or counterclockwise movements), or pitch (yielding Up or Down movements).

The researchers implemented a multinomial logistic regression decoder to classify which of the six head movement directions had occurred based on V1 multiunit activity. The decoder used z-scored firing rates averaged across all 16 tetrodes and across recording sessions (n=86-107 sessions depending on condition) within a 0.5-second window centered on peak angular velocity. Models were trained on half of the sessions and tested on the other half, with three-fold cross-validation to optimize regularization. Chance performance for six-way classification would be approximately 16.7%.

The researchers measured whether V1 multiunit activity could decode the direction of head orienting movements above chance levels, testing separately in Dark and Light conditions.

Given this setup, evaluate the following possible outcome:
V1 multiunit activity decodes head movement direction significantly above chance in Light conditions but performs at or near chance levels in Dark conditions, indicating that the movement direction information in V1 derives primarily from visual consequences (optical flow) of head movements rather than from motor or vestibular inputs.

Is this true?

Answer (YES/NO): NO